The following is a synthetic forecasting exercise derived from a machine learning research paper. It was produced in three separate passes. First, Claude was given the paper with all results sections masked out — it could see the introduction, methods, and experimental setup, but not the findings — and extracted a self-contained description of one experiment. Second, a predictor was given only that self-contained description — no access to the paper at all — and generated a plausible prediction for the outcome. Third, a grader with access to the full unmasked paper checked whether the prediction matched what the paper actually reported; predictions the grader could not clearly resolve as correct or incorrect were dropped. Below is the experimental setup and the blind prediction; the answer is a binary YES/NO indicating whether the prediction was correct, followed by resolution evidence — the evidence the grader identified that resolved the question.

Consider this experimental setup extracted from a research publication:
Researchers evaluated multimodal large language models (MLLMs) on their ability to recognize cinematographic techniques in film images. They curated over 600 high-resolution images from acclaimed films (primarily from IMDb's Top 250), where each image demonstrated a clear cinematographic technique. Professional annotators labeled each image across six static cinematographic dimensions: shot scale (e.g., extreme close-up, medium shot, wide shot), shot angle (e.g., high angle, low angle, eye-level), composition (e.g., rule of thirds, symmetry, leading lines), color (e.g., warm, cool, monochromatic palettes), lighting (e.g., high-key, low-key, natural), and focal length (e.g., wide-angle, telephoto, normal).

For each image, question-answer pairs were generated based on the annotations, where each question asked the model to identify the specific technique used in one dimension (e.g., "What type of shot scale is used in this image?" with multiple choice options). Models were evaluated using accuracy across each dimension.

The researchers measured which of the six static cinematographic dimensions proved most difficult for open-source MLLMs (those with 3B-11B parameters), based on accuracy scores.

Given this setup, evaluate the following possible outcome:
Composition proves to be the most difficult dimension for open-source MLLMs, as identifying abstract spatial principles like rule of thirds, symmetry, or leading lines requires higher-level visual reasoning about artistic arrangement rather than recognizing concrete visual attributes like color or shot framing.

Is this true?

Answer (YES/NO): NO